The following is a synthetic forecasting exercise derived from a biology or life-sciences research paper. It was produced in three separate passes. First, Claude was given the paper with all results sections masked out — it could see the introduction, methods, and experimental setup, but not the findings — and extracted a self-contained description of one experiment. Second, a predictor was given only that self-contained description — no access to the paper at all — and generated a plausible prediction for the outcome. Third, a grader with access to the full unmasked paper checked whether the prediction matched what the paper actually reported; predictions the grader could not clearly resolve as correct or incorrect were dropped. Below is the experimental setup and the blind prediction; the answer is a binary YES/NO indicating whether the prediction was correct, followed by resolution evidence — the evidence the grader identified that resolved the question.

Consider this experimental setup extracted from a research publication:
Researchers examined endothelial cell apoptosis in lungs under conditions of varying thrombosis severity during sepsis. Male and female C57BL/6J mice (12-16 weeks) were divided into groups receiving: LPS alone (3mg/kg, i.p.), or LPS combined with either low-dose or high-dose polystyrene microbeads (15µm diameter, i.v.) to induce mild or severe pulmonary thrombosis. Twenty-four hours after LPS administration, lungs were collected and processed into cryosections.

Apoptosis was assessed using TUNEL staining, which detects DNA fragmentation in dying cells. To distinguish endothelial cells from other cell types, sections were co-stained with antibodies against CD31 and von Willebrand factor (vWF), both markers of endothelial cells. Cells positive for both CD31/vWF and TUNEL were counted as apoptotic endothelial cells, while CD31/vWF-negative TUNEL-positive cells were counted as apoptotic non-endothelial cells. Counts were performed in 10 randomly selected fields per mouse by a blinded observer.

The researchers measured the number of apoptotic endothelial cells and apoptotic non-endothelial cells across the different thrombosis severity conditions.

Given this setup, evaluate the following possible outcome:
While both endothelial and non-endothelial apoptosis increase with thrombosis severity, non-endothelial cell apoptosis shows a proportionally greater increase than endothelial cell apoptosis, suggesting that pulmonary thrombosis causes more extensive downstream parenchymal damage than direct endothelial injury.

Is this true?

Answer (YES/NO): NO